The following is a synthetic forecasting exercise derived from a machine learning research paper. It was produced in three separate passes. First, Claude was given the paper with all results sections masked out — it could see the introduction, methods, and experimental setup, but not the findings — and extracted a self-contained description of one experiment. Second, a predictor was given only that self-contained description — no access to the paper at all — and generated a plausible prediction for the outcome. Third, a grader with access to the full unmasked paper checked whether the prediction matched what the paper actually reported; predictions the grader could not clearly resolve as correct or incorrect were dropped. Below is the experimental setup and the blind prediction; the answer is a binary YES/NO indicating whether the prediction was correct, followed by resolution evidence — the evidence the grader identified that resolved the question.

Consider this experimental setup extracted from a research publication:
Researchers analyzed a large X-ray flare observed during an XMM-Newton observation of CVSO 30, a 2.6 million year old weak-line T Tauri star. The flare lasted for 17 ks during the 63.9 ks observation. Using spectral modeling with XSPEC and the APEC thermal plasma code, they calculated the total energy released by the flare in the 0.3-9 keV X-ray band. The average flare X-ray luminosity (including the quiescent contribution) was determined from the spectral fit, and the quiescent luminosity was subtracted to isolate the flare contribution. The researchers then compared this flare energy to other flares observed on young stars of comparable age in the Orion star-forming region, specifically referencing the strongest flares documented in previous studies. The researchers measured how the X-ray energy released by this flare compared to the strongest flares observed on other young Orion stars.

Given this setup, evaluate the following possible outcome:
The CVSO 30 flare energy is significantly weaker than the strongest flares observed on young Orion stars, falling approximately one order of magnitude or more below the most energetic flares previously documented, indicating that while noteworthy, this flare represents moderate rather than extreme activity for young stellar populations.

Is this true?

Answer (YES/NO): YES